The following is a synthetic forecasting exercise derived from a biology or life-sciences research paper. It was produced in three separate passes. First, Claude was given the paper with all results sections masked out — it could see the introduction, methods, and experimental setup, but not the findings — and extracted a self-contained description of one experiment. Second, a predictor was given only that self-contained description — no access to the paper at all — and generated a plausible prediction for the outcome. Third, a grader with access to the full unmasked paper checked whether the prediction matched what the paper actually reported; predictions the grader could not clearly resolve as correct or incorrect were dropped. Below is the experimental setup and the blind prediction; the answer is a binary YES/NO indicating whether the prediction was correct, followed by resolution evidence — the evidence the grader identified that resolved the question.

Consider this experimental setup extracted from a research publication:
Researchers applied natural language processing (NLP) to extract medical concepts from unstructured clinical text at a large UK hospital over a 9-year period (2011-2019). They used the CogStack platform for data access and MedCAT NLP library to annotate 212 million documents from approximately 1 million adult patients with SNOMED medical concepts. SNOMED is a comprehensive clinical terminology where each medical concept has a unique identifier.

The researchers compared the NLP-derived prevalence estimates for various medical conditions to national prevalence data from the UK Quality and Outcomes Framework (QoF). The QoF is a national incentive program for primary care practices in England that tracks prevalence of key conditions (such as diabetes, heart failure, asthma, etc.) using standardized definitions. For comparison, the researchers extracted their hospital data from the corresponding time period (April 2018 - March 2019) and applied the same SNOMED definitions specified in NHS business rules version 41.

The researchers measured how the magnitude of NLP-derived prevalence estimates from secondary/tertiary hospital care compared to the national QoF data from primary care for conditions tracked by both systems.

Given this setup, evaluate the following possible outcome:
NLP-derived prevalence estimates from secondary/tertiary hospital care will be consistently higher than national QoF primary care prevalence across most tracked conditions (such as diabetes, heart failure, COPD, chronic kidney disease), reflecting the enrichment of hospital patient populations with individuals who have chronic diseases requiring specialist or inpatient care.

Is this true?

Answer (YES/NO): NO